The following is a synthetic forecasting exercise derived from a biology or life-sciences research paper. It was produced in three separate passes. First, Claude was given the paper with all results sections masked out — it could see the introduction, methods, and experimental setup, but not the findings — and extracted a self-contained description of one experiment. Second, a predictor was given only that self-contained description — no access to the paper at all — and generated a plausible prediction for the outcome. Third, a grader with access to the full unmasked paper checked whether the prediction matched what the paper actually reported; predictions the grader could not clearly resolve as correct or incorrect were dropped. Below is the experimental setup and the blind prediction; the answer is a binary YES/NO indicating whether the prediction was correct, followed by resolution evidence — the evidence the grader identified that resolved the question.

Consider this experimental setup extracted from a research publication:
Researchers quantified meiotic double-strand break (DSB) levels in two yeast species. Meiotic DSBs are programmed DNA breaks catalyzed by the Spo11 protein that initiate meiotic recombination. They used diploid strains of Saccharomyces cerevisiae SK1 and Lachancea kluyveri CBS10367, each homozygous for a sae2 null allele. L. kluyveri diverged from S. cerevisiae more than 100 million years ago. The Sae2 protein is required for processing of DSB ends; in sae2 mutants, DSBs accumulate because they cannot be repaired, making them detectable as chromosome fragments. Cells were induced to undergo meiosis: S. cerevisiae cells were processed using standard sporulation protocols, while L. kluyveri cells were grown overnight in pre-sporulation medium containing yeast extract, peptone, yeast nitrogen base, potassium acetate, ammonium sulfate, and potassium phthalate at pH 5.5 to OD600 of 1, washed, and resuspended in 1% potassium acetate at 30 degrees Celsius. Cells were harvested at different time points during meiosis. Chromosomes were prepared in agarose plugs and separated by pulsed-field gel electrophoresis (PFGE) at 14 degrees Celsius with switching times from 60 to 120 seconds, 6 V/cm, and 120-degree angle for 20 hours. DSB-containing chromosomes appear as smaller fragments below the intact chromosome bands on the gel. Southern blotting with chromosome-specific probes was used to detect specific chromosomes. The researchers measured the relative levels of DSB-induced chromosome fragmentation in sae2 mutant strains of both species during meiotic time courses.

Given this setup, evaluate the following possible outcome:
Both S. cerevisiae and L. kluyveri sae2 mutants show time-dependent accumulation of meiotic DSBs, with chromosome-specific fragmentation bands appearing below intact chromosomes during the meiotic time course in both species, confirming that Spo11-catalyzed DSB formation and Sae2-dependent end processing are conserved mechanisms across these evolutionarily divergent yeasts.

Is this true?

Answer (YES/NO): YES